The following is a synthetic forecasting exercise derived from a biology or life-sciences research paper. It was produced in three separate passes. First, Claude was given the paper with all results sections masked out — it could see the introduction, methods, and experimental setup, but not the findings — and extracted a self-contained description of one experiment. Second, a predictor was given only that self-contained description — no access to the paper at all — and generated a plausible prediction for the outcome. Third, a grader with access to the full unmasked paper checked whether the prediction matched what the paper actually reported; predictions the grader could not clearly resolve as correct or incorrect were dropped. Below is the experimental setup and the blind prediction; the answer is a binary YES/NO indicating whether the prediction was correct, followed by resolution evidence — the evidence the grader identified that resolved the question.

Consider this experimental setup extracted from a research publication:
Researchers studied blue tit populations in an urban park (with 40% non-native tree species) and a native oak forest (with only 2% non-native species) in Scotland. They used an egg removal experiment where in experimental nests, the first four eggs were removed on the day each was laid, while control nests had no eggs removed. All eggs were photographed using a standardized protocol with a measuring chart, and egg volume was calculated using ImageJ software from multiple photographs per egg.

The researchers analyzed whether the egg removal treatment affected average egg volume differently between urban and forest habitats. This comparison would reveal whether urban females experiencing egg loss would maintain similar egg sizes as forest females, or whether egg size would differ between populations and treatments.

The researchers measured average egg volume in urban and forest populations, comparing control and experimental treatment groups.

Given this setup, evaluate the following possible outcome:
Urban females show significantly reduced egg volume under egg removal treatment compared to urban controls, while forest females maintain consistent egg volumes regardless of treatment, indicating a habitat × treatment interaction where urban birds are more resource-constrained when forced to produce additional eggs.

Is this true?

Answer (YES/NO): NO